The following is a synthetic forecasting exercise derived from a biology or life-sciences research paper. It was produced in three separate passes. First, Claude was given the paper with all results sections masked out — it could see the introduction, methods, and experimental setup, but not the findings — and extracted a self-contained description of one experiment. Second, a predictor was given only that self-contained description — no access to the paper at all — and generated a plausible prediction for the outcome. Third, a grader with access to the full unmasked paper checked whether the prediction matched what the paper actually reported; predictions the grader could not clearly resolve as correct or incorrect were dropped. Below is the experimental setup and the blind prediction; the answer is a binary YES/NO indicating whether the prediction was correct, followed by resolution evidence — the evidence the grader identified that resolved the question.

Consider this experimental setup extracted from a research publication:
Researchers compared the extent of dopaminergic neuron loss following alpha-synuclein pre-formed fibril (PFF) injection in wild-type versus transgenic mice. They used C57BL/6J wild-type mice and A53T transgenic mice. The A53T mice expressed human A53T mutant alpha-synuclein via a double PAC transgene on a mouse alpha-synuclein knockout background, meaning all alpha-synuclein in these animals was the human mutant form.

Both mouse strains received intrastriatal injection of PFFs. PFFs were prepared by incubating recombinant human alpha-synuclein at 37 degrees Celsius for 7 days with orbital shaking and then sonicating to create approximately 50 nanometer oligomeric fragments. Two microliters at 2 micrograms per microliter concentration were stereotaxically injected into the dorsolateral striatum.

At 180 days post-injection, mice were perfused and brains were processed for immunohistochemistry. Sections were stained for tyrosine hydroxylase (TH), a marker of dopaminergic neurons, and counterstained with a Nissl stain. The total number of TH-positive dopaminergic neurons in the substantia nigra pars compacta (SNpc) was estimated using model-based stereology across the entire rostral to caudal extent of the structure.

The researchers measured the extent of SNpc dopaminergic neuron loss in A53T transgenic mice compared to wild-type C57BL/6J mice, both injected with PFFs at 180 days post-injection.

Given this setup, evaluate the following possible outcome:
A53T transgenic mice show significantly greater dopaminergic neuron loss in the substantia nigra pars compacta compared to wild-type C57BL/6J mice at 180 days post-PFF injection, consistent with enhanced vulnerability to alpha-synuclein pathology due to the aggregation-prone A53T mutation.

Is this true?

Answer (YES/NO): YES